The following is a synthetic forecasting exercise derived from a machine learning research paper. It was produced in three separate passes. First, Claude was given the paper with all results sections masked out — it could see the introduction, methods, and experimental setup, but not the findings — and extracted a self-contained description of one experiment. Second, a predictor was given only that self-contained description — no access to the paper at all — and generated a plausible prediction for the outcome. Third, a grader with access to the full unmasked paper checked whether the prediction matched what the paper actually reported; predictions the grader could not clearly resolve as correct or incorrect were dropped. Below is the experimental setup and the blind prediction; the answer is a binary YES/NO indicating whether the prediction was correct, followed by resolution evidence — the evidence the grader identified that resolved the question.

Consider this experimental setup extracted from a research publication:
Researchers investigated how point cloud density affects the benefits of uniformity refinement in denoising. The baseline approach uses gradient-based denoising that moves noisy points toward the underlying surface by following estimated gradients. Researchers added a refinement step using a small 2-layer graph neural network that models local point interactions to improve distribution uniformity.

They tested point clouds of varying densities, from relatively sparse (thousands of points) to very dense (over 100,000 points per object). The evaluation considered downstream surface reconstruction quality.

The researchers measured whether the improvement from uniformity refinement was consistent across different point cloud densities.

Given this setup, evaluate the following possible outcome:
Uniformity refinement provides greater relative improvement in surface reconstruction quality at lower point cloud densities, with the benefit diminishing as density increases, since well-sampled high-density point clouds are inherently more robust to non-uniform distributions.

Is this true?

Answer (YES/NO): YES